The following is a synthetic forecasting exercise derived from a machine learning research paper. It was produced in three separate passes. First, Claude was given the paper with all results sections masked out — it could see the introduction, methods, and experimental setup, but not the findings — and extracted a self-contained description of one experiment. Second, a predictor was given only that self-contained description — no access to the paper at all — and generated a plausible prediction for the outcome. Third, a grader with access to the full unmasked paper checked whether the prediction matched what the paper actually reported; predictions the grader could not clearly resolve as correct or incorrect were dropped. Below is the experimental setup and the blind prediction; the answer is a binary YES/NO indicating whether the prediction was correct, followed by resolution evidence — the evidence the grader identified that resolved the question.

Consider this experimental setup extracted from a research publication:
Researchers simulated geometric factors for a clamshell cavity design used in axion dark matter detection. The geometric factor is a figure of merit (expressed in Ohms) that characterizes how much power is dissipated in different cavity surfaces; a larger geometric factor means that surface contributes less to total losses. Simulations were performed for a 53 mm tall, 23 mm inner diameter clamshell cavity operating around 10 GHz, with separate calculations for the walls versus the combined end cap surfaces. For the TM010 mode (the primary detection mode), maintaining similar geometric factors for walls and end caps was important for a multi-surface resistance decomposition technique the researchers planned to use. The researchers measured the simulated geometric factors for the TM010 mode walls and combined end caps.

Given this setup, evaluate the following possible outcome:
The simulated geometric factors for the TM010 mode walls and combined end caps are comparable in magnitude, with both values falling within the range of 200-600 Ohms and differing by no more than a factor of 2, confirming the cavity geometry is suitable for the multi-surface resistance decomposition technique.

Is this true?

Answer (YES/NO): NO